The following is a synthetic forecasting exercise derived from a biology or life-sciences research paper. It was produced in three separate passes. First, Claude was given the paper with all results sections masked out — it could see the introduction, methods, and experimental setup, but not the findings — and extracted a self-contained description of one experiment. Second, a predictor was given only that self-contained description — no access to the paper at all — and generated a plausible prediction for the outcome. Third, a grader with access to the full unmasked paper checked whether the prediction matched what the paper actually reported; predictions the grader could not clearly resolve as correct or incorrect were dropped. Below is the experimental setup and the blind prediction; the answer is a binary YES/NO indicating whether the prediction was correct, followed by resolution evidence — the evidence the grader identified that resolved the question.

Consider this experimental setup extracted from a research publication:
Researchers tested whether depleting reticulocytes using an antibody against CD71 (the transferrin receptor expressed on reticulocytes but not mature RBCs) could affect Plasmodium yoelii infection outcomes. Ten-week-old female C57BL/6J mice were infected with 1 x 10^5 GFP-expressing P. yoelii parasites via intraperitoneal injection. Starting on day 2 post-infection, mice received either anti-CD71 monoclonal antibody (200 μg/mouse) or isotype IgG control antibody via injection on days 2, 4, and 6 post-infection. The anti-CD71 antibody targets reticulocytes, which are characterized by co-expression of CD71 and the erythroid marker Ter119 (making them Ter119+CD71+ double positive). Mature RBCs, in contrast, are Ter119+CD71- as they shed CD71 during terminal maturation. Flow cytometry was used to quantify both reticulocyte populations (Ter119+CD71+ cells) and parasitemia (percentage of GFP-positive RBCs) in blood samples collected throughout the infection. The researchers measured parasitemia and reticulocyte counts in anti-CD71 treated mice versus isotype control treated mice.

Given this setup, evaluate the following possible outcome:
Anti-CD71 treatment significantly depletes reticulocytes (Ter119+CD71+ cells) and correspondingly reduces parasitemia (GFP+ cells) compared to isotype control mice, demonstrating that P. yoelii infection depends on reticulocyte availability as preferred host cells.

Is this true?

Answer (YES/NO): YES